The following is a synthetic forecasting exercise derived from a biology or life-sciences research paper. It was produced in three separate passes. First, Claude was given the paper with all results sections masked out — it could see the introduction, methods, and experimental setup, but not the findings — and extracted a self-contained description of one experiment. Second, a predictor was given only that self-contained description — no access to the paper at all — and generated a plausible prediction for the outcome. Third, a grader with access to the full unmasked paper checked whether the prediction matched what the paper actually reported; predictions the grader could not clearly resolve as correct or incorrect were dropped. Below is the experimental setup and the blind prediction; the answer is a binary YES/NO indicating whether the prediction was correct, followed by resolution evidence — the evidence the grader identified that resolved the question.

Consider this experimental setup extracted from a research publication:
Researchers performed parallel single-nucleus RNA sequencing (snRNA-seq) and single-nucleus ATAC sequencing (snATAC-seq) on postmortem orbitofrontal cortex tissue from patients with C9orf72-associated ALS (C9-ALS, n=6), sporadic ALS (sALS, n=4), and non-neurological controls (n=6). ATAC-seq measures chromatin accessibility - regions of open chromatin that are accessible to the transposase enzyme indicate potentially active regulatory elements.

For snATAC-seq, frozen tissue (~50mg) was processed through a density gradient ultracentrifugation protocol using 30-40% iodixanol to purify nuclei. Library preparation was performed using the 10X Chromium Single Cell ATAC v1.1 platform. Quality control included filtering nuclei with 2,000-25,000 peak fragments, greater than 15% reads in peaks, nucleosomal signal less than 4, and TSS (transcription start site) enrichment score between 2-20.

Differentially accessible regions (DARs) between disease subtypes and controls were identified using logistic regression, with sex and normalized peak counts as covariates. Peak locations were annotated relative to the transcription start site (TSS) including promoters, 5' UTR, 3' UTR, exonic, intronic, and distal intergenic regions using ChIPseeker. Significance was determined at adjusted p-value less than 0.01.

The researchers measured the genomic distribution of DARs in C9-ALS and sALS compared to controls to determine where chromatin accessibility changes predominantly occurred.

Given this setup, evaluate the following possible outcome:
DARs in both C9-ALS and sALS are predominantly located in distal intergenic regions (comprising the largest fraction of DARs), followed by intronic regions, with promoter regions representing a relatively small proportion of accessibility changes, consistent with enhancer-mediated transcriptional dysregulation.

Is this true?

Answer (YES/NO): NO